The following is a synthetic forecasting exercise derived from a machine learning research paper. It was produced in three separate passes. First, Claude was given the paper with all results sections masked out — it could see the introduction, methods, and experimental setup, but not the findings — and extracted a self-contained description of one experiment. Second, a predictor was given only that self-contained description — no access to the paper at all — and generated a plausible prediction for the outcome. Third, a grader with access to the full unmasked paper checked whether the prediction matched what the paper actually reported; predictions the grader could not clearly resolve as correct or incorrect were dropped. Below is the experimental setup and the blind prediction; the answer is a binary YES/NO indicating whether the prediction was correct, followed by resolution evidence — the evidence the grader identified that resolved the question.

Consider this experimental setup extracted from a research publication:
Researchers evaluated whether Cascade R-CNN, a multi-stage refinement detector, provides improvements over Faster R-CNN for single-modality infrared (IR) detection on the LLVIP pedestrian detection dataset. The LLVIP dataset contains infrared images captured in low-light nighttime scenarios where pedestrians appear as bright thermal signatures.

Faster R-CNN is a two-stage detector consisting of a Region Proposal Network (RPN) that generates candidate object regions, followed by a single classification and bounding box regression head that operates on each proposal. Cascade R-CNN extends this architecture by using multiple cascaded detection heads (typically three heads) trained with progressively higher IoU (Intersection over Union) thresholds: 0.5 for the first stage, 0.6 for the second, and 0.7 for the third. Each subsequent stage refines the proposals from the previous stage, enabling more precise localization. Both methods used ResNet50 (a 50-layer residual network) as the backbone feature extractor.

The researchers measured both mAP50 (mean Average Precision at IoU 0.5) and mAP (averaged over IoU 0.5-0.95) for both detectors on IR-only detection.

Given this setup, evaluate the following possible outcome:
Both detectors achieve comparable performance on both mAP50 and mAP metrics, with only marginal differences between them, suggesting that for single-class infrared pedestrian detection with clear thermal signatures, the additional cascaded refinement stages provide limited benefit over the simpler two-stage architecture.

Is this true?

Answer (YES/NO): NO